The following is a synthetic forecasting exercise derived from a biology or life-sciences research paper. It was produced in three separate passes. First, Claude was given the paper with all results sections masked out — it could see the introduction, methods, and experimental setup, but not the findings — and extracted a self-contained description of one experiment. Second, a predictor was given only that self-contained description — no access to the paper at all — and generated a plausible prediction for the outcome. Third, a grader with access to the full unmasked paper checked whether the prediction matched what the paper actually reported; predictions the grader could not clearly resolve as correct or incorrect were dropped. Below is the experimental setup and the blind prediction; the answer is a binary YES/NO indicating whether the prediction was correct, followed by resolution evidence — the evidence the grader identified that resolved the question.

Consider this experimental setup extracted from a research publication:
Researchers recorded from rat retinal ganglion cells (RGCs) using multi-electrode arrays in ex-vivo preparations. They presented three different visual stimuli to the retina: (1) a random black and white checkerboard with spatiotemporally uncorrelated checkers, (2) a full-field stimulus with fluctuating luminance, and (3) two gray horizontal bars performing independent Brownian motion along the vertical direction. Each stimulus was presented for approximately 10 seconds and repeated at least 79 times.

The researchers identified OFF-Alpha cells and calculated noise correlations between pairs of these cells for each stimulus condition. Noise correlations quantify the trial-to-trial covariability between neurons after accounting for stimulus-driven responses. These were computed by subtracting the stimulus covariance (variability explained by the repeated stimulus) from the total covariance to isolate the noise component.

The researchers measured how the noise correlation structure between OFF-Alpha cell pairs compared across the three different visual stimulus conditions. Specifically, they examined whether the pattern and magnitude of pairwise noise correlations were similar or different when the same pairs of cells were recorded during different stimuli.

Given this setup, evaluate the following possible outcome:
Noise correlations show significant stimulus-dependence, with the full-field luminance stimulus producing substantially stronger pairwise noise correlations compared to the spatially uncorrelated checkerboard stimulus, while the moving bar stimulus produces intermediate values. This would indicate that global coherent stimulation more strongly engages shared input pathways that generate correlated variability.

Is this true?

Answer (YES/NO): NO